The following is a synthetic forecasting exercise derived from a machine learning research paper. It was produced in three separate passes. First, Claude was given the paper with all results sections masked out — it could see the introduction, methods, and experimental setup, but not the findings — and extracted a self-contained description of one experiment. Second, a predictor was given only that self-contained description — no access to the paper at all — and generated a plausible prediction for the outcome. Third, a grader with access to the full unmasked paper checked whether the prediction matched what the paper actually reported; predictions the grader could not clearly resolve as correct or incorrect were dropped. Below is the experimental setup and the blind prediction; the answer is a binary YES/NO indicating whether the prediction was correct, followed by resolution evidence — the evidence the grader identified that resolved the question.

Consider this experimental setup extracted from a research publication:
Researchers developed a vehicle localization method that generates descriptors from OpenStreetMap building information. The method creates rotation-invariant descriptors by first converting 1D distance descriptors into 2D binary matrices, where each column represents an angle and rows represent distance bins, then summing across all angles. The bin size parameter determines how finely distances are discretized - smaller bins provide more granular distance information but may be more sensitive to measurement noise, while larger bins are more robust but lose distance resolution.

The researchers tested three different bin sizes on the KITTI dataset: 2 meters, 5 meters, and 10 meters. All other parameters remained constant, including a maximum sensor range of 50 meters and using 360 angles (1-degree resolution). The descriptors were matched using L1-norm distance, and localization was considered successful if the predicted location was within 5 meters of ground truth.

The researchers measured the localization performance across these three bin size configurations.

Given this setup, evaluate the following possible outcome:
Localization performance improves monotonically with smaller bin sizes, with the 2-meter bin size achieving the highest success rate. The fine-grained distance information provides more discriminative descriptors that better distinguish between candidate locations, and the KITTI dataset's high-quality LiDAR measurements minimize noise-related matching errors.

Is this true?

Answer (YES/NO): NO